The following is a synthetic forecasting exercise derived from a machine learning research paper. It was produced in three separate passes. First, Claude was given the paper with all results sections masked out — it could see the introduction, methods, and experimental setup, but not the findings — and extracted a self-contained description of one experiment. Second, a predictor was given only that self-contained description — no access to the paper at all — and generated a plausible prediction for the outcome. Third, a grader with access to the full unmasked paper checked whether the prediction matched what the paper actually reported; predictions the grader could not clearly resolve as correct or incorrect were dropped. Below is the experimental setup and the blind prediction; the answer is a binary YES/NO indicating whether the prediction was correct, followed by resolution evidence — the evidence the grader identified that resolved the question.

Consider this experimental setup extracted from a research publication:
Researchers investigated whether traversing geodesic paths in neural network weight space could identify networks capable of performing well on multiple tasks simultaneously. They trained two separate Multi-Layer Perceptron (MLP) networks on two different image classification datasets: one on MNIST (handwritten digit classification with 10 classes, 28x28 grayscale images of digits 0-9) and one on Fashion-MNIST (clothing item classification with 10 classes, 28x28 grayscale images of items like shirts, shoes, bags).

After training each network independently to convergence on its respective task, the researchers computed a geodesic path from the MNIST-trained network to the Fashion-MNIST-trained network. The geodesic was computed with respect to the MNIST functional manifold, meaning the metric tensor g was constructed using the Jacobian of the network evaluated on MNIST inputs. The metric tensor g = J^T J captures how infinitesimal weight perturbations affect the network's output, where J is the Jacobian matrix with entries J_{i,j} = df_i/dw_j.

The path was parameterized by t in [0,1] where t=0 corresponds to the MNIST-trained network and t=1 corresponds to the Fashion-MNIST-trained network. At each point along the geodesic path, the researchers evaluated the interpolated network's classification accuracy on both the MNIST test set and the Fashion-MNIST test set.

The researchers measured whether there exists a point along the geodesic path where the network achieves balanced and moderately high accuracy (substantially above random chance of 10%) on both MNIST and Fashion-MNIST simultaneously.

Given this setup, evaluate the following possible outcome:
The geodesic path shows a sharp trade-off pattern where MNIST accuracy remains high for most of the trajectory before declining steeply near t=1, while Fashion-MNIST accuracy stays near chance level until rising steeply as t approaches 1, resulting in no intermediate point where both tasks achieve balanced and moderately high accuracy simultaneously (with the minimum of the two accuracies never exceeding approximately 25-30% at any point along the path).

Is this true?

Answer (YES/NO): NO